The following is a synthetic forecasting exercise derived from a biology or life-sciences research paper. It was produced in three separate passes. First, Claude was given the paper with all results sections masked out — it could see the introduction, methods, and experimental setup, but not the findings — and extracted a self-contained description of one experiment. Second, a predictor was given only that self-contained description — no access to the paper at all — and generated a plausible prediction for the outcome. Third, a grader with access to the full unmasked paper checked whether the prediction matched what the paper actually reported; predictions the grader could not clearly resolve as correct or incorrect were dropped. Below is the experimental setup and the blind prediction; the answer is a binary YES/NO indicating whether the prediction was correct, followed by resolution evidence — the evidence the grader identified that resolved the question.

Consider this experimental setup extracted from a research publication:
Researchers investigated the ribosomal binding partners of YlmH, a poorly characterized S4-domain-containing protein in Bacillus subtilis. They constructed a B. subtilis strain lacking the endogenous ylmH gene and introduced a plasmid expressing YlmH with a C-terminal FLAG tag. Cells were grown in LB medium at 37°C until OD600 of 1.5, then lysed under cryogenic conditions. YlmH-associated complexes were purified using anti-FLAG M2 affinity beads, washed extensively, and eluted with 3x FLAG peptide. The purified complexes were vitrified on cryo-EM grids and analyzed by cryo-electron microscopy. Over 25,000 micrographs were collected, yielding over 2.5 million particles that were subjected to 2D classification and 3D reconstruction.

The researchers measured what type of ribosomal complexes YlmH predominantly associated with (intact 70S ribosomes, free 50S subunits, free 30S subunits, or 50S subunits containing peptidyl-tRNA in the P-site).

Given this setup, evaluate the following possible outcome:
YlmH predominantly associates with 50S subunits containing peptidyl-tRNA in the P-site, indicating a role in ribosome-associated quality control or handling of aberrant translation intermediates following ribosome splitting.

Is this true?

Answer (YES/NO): NO